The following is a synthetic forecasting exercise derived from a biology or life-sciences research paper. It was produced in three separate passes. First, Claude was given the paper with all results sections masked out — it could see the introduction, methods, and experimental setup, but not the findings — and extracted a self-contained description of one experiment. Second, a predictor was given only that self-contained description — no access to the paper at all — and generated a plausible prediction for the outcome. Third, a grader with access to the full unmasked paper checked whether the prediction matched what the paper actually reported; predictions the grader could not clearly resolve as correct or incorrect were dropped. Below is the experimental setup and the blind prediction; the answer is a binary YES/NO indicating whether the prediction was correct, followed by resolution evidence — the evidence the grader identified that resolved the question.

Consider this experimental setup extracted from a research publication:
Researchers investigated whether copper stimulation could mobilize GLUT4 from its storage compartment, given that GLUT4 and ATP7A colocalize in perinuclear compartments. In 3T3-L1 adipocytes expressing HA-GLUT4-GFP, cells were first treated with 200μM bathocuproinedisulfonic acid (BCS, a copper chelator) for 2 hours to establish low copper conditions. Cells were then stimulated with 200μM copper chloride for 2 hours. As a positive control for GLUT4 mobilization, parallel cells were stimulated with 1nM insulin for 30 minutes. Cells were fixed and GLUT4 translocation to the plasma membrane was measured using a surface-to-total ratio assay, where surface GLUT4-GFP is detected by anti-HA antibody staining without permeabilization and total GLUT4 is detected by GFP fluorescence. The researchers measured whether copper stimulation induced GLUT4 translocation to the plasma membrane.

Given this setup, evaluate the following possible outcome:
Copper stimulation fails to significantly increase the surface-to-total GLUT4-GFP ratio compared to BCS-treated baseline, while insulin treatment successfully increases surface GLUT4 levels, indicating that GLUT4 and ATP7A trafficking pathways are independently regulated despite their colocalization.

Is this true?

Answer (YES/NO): YES